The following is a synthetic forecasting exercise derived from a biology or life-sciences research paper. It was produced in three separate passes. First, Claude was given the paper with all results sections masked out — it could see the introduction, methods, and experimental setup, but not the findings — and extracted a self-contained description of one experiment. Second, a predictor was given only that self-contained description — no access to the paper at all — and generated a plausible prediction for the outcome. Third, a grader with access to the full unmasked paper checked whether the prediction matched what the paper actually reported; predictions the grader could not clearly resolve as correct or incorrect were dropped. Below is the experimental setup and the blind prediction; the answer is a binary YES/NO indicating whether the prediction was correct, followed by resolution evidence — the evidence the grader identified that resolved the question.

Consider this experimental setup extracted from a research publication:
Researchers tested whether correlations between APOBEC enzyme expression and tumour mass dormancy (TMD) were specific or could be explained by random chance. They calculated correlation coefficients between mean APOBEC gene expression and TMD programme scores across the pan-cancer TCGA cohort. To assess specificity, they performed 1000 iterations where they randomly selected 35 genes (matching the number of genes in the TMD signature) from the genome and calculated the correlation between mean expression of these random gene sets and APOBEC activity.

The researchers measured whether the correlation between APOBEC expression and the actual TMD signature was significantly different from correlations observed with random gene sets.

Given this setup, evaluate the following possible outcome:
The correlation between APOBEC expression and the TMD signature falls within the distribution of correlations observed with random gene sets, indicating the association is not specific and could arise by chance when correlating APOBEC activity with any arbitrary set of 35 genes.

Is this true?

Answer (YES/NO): NO